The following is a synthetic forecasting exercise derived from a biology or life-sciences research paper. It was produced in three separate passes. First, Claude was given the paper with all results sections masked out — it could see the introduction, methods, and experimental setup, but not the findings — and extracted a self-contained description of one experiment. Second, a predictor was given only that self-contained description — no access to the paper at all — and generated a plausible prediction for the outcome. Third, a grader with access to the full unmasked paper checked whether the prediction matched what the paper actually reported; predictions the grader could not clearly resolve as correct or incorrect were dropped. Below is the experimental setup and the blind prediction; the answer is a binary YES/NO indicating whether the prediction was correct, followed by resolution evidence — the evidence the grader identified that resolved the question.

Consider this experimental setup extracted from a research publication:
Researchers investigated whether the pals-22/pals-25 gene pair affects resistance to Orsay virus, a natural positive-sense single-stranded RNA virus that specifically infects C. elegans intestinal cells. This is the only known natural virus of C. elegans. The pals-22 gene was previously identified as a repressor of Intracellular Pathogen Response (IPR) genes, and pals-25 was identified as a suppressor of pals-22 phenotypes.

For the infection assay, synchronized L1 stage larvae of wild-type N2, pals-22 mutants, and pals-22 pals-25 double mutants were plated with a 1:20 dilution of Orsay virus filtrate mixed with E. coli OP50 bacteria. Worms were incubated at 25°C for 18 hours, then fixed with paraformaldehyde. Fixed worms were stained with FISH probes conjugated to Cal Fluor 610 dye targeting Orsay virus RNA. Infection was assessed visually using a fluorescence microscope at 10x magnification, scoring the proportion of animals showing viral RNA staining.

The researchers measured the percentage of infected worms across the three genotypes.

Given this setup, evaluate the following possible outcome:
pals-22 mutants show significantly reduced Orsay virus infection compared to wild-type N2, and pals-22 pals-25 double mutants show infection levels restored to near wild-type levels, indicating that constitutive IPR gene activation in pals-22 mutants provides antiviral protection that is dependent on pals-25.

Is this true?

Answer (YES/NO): YES